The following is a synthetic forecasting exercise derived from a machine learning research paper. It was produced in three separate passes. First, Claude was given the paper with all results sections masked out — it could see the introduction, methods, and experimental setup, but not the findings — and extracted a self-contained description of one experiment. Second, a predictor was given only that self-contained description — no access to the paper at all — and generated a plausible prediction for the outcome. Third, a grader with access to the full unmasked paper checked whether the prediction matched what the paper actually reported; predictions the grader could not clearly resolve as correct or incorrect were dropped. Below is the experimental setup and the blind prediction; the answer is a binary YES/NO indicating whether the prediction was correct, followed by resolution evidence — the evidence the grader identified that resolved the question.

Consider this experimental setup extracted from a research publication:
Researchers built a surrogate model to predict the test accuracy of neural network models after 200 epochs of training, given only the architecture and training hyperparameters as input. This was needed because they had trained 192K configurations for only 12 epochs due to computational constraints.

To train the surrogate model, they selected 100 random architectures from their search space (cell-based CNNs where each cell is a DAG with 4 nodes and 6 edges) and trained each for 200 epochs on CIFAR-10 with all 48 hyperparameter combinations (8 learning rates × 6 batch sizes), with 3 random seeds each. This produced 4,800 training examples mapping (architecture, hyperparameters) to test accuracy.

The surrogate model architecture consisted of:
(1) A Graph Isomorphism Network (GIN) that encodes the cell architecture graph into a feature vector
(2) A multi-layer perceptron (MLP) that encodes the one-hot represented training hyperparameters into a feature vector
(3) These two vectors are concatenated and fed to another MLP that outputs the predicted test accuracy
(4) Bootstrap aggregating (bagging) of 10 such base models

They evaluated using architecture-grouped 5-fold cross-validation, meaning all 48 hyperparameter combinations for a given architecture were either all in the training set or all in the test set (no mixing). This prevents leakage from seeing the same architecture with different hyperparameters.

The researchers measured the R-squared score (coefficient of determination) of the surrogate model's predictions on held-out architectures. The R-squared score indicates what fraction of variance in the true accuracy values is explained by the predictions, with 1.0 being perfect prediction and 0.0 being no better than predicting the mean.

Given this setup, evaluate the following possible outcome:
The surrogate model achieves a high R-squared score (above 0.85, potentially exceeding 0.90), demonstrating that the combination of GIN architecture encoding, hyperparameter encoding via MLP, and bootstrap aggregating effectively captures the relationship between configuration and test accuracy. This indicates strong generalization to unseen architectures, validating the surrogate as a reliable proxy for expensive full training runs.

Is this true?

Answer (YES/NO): YES